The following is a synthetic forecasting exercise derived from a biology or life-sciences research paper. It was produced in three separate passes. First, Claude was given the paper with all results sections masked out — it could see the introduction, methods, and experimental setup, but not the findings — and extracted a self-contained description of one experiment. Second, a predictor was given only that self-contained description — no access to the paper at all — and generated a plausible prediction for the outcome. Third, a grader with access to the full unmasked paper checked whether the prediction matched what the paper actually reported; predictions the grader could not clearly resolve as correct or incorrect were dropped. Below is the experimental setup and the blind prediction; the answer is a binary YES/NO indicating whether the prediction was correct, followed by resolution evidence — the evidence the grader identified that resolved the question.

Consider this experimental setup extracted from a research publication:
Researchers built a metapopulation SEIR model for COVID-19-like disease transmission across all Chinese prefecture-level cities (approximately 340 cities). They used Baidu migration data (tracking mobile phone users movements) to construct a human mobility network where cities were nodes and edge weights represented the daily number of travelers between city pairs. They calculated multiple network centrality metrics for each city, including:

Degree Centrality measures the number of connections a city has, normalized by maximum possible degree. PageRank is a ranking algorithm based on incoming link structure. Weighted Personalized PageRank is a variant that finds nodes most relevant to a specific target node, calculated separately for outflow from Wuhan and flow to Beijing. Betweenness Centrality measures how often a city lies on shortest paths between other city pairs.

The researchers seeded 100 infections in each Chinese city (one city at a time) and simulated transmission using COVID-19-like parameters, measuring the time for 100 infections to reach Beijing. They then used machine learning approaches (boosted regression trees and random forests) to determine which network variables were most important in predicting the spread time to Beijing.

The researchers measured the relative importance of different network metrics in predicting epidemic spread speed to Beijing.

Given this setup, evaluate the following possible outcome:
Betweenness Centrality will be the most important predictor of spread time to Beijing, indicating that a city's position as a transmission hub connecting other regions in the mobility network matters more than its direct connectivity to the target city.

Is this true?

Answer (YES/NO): NO